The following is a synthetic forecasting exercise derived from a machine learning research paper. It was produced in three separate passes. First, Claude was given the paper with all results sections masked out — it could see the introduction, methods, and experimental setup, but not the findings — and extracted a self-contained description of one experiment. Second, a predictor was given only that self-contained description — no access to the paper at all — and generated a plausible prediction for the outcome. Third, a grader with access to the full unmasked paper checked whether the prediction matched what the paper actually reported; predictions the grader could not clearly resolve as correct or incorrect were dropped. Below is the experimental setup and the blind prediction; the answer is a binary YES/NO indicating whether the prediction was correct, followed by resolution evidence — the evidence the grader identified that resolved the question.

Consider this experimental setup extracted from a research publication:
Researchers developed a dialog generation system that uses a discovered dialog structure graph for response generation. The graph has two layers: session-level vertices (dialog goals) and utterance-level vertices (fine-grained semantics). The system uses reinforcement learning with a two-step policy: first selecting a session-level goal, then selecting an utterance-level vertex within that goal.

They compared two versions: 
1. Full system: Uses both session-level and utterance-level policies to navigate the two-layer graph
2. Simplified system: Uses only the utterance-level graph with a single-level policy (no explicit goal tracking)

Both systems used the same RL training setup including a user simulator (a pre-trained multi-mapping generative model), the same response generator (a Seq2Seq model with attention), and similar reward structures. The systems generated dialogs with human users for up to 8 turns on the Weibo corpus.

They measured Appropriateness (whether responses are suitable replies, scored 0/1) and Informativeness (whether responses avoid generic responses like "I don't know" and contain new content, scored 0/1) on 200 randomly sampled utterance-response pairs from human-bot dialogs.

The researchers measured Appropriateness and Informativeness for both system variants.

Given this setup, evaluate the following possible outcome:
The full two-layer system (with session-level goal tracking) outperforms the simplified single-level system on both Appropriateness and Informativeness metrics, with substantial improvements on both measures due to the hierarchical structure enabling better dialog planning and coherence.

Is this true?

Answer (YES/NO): NO